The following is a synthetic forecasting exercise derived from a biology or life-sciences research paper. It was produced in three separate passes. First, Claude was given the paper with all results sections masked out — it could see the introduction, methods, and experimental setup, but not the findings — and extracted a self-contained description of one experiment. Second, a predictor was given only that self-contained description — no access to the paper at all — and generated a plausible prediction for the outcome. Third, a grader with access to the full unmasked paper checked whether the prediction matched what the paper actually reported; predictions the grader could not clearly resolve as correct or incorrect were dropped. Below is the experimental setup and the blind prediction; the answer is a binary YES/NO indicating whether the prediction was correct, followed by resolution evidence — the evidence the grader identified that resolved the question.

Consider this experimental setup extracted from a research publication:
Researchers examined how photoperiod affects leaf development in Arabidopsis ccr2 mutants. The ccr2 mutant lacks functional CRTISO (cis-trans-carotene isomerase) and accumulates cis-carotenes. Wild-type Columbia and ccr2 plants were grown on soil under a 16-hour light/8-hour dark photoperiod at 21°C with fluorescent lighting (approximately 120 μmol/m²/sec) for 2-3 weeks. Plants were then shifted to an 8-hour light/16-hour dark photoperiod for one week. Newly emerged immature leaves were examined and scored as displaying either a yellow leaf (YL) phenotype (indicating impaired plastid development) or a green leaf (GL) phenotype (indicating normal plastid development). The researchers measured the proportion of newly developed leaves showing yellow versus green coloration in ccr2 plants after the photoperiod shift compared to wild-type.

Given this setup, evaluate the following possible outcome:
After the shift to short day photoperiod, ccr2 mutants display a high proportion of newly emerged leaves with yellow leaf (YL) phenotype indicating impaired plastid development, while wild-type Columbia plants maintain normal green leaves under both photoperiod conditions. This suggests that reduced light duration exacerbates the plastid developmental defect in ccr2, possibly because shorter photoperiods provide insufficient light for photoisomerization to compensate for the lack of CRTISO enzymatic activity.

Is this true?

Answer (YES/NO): YES